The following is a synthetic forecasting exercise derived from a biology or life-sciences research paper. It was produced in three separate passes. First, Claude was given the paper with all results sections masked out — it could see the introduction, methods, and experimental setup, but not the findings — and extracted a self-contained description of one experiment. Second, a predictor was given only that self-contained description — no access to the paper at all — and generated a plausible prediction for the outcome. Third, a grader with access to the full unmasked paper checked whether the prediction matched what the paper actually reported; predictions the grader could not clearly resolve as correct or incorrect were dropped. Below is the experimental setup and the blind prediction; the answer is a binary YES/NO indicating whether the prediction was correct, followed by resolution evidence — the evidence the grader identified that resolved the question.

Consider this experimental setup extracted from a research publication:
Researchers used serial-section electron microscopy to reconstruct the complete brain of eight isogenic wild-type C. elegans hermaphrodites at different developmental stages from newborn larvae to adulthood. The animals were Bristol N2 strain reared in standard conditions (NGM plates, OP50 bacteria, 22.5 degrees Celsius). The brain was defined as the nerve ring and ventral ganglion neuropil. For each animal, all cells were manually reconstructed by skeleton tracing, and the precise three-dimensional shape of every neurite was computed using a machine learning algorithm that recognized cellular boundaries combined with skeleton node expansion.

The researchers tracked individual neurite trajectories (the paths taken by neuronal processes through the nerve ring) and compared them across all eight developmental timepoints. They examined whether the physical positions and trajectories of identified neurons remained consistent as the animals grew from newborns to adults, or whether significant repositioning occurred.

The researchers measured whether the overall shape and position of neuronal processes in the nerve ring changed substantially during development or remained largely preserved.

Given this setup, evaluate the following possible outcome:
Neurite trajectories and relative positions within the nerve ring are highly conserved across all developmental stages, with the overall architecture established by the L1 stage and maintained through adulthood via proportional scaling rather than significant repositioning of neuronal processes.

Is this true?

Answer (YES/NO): YES